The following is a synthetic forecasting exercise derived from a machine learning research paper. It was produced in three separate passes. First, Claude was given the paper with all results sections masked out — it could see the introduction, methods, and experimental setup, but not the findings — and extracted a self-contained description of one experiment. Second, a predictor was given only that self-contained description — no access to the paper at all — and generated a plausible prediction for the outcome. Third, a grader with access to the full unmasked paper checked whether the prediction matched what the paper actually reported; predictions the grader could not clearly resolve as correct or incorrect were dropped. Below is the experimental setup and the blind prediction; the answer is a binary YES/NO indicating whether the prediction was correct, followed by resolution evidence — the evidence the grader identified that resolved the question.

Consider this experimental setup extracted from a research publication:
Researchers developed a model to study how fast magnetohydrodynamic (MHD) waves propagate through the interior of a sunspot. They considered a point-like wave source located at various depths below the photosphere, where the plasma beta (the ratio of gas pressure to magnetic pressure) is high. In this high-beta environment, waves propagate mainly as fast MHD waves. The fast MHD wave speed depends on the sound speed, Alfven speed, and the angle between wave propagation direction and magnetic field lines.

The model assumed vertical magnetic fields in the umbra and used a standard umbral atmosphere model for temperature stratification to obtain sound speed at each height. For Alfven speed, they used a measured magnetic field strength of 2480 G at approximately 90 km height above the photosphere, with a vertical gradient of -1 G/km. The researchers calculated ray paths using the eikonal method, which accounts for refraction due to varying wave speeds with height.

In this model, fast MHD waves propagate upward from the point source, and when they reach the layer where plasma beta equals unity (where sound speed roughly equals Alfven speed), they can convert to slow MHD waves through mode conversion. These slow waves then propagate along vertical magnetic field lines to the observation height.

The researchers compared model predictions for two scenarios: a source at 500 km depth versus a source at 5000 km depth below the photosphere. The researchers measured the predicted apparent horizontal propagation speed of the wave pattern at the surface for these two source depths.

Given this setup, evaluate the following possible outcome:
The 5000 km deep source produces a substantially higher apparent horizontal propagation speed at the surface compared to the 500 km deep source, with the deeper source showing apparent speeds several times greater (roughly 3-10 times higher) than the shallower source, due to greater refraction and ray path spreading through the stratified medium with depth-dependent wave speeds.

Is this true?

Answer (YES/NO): NO